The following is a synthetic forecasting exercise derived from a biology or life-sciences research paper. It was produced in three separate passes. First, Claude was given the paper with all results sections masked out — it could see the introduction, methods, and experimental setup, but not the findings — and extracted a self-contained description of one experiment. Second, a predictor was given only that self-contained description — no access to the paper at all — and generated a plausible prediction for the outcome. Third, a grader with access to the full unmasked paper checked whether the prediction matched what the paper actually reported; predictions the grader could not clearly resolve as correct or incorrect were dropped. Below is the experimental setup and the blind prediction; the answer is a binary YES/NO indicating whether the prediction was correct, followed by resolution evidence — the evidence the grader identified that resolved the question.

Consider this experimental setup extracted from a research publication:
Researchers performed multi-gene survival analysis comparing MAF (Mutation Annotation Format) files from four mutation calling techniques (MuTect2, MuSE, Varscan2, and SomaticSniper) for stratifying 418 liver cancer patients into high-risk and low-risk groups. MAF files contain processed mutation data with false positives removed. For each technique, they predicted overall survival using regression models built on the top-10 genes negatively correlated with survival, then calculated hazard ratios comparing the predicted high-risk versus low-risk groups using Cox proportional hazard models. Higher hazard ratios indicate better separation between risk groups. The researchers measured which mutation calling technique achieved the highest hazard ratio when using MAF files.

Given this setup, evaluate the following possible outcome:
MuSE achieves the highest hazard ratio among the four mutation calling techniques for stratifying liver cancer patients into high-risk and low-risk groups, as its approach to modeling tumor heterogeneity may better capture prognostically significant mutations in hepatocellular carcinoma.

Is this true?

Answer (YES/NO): YES